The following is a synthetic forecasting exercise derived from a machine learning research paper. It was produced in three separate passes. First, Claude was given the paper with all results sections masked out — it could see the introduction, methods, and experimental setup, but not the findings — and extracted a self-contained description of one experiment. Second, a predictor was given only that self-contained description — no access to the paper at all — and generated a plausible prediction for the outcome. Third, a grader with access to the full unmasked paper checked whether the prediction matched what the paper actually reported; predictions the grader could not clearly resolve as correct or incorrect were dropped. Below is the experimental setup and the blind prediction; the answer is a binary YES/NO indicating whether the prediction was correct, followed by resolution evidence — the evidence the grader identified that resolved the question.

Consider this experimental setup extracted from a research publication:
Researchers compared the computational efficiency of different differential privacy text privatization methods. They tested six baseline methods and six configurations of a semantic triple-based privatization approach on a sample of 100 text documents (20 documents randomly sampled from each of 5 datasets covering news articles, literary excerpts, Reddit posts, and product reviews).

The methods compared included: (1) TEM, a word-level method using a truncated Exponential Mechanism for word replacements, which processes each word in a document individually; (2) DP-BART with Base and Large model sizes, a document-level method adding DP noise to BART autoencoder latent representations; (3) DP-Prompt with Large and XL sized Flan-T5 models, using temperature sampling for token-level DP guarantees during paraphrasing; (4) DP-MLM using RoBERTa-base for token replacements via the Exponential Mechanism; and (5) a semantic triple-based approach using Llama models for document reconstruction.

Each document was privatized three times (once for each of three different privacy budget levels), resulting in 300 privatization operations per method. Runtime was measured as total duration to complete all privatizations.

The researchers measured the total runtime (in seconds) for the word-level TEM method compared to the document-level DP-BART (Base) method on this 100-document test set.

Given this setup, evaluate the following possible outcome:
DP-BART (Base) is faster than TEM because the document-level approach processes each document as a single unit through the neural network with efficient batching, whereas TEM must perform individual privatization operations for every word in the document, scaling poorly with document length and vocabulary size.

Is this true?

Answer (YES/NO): YES